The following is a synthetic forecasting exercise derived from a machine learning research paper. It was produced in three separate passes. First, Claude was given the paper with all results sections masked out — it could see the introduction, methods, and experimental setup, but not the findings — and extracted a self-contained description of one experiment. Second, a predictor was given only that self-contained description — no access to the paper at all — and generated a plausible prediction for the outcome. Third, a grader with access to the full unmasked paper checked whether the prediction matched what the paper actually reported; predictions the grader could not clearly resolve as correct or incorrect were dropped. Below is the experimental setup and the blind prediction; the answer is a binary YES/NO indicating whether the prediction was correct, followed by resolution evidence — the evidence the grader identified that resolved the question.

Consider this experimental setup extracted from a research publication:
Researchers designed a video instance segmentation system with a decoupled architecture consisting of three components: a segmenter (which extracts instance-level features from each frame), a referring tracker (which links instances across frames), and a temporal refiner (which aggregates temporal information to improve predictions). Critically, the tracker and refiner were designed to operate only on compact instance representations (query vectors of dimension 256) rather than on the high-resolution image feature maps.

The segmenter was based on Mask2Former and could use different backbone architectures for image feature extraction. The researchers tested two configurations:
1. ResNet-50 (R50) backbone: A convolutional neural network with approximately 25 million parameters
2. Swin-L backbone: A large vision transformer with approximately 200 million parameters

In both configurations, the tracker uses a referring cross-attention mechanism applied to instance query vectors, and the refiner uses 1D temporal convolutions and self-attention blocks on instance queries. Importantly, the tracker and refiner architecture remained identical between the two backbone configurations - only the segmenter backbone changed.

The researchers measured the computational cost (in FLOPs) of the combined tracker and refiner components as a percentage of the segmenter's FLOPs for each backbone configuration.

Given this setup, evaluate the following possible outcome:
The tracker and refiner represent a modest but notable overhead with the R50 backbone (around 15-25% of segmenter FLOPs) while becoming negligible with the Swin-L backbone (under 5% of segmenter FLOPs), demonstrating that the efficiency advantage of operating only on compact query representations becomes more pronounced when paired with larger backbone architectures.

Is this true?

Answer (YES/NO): NO